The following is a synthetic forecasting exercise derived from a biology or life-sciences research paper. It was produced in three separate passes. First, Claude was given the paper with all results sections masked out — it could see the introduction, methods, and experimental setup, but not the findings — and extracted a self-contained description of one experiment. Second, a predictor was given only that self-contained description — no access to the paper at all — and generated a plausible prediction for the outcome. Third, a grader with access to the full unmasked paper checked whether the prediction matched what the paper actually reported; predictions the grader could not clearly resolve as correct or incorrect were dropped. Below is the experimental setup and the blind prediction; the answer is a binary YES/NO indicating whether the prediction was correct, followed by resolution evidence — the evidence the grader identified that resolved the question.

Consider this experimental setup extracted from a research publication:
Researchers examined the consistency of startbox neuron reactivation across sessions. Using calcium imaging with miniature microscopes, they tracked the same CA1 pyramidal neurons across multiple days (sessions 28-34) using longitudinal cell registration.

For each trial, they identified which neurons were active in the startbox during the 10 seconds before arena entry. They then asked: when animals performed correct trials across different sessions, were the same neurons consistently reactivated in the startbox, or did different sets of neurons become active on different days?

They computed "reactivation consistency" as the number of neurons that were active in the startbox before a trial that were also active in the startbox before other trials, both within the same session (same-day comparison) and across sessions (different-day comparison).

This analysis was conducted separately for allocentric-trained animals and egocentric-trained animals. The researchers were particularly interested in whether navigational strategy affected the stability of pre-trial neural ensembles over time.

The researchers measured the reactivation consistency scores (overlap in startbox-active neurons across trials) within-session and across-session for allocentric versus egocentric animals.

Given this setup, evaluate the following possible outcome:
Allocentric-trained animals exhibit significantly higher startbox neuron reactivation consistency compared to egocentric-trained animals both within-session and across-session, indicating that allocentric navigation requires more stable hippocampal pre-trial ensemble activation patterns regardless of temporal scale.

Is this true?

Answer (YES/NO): YES